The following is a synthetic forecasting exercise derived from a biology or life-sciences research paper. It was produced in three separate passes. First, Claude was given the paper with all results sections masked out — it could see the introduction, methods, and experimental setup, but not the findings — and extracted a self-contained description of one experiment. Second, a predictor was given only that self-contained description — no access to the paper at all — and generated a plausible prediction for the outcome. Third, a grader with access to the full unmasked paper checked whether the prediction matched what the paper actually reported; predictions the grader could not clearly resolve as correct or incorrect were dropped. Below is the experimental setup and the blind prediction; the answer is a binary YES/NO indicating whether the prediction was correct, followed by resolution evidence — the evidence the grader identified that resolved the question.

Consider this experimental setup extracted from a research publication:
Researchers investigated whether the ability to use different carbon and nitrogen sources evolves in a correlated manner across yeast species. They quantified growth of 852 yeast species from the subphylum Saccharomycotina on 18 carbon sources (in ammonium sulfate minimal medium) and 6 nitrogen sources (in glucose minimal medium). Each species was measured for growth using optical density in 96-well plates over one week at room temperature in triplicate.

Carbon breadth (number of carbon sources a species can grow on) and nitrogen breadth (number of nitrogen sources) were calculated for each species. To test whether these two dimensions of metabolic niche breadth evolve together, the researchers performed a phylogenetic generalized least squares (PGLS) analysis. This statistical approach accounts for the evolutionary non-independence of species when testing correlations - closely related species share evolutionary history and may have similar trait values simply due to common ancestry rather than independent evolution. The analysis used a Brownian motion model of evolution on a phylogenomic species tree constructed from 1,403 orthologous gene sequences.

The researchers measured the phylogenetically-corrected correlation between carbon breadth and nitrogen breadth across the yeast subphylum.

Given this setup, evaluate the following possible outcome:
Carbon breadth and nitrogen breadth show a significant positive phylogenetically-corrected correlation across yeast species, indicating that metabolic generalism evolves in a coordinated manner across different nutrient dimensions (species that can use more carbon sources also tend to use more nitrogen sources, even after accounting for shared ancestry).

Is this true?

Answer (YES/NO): YES